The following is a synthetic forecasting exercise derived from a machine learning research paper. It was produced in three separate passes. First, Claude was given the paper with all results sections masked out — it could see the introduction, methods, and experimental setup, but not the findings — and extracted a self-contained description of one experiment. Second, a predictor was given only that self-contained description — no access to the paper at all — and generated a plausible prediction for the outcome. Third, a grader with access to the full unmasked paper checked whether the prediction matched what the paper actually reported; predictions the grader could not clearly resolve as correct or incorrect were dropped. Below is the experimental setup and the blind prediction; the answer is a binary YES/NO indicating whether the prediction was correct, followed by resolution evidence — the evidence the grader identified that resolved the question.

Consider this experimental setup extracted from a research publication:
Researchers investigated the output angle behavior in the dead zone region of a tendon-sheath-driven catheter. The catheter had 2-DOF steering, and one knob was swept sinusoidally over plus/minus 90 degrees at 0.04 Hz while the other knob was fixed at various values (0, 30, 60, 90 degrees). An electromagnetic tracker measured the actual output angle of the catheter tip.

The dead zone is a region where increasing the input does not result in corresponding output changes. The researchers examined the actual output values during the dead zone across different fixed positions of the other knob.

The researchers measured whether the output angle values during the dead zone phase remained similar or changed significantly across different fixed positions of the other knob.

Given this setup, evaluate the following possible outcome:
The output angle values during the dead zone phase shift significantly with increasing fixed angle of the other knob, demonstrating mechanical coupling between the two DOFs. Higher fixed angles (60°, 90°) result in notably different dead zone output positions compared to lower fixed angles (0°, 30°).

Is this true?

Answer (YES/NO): NO